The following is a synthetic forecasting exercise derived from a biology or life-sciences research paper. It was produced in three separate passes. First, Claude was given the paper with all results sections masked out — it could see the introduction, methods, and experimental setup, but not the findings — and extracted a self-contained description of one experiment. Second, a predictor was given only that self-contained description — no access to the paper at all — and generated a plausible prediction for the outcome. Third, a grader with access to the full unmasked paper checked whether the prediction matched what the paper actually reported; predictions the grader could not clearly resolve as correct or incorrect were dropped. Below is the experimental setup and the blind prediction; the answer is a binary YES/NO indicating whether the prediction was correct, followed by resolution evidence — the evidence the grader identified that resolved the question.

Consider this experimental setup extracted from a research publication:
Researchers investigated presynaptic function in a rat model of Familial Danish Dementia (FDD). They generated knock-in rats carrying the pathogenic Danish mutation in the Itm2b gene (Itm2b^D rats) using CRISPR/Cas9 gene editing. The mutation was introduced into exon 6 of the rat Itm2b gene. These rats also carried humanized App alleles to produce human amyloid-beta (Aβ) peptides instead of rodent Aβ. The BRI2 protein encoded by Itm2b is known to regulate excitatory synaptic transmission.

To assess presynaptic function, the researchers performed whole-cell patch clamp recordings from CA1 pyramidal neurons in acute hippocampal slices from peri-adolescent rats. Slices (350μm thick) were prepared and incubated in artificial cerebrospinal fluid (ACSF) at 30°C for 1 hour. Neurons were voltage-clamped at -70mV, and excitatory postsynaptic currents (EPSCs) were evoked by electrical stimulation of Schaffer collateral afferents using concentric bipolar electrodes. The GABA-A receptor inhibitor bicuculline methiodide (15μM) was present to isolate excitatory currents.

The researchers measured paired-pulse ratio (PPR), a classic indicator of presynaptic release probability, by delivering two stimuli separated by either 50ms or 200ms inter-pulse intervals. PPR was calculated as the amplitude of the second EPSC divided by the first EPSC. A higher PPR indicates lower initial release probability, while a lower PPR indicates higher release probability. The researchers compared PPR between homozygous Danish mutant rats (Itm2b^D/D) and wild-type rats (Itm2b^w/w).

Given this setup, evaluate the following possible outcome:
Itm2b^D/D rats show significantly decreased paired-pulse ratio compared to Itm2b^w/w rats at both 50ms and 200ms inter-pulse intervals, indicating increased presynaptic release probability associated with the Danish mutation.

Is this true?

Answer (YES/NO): NO